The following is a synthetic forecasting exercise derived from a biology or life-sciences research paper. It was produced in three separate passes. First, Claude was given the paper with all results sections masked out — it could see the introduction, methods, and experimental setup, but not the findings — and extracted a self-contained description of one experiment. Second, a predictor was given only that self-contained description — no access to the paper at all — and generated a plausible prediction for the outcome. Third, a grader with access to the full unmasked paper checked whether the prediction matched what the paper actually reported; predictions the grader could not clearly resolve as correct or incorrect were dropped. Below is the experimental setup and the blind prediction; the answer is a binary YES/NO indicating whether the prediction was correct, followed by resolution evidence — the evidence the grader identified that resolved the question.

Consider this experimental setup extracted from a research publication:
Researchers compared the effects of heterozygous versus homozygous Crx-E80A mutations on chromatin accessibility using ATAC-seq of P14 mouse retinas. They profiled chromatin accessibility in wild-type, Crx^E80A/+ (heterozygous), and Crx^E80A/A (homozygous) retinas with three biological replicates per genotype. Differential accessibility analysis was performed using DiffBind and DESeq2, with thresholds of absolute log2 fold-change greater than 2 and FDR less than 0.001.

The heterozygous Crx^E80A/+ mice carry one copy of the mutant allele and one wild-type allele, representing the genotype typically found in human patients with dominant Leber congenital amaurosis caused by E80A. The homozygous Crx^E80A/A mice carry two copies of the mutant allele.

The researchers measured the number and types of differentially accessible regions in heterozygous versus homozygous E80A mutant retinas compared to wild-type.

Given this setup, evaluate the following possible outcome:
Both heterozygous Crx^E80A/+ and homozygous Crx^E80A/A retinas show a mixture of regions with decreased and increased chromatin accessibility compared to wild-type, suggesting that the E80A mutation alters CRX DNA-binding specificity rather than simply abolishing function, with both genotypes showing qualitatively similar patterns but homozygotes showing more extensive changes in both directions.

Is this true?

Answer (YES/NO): YES